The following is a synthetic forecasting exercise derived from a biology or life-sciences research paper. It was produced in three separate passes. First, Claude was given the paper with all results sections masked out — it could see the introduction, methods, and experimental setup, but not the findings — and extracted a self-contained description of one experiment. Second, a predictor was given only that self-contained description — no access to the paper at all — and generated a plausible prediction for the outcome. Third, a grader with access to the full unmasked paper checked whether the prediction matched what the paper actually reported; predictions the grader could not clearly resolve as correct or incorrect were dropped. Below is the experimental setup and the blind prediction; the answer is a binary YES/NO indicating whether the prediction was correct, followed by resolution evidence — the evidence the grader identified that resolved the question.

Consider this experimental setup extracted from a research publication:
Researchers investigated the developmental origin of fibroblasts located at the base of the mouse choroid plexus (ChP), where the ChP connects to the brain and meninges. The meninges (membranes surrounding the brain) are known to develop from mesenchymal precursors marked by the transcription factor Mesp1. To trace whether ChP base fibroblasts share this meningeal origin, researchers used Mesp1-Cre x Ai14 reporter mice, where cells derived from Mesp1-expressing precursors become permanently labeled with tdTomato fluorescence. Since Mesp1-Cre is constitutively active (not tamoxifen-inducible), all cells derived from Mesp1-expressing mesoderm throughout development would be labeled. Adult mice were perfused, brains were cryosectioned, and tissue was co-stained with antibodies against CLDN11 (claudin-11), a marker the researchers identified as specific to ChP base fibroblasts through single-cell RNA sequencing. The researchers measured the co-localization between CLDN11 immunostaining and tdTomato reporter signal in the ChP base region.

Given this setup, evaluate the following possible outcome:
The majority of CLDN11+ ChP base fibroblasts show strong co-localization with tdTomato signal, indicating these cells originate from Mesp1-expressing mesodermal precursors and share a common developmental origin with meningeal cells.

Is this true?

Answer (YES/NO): NO